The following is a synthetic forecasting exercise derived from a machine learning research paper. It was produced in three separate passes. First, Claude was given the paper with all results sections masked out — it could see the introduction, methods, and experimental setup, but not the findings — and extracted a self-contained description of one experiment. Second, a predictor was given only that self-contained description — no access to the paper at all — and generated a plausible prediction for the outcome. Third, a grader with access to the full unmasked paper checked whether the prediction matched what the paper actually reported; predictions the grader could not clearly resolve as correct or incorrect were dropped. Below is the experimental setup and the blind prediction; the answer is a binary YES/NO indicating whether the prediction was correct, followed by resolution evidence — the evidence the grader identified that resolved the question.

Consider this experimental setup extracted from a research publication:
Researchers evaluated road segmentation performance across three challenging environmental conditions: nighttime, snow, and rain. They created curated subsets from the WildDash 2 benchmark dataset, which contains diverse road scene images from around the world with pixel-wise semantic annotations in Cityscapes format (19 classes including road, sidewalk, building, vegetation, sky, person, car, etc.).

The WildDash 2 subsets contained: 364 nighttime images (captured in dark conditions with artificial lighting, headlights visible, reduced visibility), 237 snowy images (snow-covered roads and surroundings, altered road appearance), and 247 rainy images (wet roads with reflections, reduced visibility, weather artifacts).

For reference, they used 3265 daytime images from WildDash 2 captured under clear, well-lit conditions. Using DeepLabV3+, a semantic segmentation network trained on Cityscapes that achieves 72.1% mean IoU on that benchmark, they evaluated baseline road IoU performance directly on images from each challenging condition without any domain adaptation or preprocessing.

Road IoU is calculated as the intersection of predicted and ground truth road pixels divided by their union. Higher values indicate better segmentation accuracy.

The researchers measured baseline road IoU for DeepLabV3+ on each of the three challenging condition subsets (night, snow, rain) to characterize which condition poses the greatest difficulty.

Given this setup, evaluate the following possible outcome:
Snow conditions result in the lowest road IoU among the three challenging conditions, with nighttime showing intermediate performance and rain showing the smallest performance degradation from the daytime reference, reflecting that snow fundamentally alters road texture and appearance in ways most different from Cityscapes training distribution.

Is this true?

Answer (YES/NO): NO